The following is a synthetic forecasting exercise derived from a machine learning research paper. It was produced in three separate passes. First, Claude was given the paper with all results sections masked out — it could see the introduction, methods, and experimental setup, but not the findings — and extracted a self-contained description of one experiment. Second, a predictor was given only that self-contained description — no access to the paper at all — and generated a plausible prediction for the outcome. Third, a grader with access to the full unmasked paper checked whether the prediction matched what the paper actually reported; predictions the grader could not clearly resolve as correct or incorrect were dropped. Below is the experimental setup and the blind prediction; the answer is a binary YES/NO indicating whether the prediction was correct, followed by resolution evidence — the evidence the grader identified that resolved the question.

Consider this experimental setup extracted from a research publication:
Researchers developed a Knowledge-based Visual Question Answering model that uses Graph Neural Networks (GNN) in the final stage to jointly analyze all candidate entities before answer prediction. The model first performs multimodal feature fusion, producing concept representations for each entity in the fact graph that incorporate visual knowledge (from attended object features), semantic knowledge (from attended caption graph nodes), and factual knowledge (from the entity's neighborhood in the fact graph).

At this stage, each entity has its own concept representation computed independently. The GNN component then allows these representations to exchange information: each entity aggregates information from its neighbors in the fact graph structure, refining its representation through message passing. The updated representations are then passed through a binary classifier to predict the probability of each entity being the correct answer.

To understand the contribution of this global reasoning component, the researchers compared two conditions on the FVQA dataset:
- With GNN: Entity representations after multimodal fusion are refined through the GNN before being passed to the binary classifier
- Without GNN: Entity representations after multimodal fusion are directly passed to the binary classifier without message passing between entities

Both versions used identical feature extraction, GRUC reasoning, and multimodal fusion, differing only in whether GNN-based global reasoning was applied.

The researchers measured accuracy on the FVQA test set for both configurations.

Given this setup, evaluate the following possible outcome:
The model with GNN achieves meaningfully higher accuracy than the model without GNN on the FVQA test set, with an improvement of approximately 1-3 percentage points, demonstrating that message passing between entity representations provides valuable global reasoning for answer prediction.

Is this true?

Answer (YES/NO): NO